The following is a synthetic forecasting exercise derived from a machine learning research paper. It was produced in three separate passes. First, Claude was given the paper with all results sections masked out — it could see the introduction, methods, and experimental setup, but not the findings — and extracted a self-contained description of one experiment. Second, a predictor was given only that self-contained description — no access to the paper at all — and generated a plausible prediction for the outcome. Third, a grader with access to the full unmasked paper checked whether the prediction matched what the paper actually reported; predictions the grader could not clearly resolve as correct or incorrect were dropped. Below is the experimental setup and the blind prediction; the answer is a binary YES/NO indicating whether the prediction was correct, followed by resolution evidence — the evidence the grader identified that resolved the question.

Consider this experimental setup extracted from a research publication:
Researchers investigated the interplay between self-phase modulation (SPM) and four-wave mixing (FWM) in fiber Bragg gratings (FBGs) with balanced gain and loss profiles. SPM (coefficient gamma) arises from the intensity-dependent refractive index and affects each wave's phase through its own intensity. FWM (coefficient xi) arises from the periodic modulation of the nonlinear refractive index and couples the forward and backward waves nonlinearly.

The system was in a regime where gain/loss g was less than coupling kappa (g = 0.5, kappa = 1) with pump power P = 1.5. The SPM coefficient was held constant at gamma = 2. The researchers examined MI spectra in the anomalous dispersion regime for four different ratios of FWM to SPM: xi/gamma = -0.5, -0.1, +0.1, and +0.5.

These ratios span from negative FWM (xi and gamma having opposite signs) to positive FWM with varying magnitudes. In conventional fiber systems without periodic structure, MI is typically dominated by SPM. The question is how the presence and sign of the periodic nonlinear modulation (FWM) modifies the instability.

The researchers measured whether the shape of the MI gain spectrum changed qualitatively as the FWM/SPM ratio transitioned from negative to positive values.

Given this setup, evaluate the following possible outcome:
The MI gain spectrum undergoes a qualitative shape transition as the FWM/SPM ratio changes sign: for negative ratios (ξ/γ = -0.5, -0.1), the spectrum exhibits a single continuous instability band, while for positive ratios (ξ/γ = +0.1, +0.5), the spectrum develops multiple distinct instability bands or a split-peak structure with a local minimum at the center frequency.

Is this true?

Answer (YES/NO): YES